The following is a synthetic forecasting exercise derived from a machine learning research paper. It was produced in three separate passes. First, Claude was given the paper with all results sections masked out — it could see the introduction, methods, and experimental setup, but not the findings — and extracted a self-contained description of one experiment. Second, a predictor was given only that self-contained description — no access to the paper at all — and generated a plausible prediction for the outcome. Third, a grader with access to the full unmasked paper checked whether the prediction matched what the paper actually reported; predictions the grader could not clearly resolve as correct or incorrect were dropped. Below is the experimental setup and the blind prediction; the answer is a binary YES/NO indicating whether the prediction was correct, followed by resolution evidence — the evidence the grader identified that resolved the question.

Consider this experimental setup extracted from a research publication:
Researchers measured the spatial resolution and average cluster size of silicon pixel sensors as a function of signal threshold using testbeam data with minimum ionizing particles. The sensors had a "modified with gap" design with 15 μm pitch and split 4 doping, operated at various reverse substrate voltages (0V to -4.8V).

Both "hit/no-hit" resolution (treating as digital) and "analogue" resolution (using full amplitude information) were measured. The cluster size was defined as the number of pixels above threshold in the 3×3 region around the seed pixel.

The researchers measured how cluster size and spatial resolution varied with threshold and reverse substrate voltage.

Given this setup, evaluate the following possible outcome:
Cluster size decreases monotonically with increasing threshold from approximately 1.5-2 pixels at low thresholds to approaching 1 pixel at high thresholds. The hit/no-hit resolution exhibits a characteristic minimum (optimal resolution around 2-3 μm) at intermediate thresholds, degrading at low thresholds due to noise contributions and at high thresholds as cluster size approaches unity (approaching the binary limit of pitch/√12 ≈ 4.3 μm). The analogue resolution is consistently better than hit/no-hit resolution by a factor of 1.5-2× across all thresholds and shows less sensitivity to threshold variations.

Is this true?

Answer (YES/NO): NO